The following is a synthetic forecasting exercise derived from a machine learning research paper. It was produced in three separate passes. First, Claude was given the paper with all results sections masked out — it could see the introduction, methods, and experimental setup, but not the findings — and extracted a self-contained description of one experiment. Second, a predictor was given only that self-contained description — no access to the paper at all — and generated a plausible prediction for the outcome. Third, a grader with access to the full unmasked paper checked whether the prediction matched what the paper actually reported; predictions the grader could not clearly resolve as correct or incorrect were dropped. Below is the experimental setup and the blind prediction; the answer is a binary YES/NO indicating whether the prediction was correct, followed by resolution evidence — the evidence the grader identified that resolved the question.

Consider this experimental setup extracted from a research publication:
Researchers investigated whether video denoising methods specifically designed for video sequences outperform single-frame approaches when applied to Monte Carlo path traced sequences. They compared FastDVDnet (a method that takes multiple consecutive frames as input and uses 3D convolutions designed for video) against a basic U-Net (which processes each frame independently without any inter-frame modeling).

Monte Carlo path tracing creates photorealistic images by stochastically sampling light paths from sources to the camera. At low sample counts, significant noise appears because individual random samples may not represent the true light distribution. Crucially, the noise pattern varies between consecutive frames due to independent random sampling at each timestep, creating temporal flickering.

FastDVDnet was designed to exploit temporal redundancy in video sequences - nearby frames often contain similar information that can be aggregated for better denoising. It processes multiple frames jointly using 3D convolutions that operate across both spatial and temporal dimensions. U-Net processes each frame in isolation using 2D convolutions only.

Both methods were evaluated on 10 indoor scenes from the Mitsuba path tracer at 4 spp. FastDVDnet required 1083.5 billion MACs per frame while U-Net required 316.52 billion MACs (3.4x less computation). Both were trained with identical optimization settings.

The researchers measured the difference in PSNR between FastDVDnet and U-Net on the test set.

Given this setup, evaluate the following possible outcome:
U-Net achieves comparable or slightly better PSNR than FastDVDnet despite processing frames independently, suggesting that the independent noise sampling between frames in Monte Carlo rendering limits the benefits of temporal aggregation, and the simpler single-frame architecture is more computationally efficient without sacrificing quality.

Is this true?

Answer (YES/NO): NO